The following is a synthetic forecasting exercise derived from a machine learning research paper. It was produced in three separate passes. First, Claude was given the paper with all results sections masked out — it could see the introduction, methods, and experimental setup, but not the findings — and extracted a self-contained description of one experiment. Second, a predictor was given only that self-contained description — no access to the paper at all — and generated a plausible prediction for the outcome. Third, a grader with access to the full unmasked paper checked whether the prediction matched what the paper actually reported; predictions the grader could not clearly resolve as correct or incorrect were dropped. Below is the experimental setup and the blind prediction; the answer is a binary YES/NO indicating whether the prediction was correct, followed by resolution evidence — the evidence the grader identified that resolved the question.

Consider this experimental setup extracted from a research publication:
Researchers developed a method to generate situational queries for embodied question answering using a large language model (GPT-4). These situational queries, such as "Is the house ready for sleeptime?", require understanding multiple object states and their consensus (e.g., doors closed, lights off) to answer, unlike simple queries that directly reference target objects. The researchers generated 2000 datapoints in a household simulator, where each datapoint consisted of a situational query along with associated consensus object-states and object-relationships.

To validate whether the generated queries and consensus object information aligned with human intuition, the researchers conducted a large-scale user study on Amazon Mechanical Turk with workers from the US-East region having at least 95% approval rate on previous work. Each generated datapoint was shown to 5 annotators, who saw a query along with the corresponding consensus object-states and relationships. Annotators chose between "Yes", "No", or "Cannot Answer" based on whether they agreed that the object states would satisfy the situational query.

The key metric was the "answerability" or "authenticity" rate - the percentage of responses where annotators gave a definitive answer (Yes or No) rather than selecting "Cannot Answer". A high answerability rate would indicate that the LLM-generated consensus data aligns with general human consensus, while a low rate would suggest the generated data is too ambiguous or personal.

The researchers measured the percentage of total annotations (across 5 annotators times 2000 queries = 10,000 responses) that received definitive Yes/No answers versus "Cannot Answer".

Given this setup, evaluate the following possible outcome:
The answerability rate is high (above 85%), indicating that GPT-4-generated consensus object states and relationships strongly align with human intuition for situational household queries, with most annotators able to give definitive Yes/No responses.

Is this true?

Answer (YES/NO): YES